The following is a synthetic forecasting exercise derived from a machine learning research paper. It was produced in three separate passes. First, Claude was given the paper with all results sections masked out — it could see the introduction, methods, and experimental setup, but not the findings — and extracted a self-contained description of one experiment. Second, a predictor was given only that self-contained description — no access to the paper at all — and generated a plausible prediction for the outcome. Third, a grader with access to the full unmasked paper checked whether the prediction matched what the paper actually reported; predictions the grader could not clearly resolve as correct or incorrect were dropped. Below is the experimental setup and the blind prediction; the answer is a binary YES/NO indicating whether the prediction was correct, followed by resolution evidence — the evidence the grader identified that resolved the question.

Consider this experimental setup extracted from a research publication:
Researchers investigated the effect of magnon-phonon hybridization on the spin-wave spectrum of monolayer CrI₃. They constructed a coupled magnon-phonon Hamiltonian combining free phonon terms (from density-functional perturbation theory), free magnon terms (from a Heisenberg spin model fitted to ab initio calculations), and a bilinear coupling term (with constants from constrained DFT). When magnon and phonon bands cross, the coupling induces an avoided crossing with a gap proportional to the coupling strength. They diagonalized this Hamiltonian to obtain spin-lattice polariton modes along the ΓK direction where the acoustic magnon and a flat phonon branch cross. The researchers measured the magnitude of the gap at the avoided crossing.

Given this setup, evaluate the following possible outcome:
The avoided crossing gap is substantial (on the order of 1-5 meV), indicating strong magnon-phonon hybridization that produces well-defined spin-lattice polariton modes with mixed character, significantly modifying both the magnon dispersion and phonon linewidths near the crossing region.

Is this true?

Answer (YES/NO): YES